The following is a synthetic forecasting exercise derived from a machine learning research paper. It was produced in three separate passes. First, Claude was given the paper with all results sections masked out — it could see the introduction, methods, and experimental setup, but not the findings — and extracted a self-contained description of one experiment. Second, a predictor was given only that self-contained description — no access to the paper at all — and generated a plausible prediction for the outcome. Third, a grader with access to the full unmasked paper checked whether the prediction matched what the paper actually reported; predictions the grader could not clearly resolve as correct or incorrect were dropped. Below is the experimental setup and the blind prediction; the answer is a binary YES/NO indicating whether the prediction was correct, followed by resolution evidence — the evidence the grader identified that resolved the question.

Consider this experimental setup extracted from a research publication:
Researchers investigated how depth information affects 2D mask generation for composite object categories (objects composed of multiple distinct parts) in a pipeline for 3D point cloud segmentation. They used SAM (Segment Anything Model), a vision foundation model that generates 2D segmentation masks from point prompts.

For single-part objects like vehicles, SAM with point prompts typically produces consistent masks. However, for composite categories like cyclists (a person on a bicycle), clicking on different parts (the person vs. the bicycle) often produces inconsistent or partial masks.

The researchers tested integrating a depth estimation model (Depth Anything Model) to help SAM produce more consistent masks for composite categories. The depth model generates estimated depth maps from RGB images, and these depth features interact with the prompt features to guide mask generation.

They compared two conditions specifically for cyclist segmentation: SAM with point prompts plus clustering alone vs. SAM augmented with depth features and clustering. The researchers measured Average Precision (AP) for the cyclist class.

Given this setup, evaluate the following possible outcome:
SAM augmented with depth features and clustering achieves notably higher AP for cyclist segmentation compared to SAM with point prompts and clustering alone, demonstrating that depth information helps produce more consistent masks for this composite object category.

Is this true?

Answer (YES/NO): YES